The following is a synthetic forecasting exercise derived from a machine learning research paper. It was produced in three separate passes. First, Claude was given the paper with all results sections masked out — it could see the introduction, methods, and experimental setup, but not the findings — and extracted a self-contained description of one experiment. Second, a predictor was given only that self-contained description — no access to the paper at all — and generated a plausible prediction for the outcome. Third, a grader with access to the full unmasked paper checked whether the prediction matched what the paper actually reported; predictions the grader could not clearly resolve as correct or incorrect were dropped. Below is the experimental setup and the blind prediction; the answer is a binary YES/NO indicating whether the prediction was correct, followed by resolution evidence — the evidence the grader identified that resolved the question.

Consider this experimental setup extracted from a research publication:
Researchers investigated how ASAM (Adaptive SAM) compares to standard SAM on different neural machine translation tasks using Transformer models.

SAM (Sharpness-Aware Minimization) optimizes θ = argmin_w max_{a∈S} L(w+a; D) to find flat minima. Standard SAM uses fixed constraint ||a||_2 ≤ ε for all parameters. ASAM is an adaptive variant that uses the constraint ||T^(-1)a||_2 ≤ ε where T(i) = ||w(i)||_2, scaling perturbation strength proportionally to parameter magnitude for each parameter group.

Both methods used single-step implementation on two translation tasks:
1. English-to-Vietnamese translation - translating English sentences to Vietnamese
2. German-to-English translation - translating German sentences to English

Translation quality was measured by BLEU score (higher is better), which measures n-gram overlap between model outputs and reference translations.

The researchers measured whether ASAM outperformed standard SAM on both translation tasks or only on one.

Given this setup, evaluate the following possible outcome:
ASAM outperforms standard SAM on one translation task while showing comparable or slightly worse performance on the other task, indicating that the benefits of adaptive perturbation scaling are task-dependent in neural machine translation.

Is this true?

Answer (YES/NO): YES